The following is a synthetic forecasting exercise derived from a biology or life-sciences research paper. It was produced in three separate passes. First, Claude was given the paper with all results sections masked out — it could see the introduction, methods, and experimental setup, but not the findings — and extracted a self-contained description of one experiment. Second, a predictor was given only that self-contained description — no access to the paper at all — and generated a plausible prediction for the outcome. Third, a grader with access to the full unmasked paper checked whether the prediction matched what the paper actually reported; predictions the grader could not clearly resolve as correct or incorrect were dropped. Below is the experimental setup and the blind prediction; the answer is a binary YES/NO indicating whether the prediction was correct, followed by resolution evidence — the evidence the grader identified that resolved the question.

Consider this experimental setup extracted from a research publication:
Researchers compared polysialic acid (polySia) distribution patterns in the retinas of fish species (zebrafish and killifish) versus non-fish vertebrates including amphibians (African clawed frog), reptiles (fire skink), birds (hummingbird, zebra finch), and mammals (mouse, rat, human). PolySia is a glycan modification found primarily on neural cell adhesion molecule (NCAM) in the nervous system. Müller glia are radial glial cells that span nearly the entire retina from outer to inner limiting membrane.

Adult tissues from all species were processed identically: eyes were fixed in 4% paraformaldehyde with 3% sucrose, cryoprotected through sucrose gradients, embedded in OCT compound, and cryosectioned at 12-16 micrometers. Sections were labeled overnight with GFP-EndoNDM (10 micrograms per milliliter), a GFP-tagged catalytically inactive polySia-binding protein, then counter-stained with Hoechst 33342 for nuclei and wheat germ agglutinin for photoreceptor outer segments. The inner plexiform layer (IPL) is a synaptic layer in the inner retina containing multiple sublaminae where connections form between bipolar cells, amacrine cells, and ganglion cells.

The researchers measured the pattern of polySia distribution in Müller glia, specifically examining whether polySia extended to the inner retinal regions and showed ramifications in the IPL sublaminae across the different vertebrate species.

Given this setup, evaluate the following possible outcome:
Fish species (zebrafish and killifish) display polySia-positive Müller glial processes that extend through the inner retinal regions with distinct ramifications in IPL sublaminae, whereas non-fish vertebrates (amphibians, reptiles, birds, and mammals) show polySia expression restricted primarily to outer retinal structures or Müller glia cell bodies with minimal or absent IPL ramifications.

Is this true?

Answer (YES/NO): NO